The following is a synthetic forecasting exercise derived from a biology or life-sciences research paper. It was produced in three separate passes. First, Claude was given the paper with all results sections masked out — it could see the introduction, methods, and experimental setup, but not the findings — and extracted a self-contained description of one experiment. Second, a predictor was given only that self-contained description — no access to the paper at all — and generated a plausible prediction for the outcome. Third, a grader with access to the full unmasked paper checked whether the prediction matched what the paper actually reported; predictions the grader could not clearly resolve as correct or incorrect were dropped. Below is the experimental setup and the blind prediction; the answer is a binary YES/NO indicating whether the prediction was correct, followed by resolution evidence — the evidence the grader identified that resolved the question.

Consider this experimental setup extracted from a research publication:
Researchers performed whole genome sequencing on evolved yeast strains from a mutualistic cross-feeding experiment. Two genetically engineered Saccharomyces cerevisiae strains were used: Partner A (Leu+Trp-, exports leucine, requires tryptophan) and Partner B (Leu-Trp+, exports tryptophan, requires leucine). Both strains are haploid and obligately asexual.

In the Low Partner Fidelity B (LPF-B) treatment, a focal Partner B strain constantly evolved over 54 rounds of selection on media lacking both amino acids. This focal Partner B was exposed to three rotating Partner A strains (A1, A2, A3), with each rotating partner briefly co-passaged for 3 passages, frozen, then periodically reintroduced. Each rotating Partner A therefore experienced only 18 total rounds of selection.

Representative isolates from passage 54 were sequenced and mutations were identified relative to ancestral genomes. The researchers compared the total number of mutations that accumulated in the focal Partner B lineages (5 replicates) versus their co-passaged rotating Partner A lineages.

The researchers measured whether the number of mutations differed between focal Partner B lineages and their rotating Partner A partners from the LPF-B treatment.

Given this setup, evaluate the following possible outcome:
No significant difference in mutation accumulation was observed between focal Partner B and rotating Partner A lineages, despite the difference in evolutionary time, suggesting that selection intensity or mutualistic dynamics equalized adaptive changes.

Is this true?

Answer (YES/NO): NO